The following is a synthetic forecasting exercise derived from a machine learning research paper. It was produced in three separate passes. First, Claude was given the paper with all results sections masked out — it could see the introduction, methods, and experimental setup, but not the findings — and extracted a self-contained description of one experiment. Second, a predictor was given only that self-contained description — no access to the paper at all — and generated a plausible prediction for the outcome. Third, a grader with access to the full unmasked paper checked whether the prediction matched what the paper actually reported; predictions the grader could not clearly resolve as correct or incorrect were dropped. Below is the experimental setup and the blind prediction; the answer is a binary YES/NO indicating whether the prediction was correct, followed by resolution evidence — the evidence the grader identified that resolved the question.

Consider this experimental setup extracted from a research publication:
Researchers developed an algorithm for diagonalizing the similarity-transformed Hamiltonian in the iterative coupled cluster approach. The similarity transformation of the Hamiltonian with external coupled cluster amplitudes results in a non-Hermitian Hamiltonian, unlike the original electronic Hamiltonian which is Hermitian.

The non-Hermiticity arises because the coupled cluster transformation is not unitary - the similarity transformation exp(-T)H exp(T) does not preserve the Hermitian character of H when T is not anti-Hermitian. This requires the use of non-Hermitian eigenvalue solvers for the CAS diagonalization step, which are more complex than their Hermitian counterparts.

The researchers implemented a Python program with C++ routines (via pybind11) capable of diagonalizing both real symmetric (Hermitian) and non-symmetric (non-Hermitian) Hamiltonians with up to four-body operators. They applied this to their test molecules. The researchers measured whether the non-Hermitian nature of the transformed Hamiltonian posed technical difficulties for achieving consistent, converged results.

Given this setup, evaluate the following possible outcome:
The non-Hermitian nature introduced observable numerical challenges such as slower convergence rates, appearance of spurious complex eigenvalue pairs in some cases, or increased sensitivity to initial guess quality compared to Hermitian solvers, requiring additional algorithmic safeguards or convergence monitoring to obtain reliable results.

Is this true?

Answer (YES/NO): NO